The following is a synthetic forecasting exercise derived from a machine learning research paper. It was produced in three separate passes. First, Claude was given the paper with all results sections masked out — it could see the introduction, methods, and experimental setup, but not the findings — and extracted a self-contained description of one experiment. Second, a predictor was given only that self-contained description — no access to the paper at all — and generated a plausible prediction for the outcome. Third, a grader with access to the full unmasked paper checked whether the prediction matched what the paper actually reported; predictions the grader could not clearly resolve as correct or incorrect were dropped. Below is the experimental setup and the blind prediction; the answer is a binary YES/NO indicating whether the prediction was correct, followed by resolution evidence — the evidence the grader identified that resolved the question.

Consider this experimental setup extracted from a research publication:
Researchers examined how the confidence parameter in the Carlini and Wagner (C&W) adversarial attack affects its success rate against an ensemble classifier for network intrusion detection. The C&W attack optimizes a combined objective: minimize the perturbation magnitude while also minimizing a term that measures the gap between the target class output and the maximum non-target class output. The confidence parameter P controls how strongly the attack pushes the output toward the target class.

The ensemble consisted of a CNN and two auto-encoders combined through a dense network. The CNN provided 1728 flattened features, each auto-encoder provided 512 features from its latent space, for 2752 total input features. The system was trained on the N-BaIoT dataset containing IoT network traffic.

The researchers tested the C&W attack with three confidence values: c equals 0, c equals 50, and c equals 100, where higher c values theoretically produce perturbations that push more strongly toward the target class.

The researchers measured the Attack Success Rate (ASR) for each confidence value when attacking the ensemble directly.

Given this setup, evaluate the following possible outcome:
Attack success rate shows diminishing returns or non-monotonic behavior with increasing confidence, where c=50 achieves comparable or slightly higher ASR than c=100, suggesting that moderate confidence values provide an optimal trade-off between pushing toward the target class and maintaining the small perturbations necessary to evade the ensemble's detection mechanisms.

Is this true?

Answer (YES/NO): NO